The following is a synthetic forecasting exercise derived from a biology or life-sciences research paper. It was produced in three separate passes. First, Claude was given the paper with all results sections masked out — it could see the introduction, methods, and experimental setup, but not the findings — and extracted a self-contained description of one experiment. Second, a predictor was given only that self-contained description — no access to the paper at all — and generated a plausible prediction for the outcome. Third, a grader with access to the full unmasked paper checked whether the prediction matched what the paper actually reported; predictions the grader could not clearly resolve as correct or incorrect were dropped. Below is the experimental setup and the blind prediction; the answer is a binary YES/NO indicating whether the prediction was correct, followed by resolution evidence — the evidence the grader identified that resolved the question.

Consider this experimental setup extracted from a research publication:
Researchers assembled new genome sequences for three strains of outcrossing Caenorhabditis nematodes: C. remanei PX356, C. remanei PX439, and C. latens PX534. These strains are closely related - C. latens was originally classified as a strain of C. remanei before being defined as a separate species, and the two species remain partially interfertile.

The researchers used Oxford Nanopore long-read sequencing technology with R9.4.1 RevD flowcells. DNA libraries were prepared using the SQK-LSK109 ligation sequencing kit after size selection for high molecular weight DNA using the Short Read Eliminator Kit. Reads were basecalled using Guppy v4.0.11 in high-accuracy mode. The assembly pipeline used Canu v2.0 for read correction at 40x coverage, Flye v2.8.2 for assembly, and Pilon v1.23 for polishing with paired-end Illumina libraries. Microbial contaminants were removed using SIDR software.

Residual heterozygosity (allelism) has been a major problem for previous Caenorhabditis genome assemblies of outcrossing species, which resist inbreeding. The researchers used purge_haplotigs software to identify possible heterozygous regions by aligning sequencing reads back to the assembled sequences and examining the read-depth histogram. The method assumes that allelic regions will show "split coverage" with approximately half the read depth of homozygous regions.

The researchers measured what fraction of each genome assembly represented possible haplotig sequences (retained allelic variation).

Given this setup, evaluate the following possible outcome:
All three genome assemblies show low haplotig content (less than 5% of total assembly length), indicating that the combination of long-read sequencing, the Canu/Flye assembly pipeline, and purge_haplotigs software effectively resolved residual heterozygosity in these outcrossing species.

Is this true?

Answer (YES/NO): YES